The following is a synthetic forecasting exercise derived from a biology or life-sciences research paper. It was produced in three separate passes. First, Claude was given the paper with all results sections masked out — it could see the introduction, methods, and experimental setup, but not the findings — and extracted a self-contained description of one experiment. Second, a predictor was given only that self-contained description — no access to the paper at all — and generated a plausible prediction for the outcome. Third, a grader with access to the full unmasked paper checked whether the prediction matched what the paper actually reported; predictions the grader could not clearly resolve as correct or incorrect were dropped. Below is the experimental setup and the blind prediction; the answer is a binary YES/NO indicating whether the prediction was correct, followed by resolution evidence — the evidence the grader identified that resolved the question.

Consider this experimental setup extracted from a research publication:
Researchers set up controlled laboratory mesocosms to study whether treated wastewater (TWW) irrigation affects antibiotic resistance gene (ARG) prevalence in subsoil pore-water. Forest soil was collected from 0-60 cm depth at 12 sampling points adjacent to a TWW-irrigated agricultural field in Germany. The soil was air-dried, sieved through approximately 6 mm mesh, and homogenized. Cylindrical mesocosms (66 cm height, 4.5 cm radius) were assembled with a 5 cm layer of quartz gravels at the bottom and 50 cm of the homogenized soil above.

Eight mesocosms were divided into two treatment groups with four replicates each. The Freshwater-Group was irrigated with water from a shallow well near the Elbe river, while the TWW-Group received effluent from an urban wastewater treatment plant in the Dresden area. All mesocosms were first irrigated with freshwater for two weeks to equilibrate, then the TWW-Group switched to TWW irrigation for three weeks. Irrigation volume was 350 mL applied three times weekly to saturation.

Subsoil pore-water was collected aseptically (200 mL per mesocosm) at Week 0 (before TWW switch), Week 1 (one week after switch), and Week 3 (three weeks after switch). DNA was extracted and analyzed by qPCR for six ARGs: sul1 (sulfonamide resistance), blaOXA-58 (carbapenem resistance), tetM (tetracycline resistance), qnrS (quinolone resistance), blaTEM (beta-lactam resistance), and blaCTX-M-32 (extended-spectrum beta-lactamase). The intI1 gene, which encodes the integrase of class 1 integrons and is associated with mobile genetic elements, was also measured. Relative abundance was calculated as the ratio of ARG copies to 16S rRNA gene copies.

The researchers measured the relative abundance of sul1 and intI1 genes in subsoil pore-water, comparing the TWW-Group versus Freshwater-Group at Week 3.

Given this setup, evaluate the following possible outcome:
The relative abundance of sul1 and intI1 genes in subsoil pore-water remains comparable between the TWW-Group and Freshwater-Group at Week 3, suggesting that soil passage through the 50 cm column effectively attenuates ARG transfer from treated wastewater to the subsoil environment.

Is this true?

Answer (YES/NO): NO